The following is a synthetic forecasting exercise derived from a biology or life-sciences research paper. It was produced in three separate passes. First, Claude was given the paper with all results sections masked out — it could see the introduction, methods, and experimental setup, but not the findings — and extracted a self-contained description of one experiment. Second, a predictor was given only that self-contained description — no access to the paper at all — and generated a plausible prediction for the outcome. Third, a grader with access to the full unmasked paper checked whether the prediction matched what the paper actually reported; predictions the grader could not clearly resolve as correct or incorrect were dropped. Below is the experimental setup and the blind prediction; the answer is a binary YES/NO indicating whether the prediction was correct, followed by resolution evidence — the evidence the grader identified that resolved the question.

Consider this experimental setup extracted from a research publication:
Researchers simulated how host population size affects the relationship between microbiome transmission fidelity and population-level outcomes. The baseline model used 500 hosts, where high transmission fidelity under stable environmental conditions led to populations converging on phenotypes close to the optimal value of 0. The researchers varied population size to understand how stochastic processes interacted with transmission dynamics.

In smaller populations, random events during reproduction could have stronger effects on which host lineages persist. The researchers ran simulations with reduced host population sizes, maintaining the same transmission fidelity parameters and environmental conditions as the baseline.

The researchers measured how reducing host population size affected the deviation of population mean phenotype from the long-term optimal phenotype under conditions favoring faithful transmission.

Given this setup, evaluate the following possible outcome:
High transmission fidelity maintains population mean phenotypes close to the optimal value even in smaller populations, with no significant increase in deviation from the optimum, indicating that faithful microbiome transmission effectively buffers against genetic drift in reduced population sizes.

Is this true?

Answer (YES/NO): NO